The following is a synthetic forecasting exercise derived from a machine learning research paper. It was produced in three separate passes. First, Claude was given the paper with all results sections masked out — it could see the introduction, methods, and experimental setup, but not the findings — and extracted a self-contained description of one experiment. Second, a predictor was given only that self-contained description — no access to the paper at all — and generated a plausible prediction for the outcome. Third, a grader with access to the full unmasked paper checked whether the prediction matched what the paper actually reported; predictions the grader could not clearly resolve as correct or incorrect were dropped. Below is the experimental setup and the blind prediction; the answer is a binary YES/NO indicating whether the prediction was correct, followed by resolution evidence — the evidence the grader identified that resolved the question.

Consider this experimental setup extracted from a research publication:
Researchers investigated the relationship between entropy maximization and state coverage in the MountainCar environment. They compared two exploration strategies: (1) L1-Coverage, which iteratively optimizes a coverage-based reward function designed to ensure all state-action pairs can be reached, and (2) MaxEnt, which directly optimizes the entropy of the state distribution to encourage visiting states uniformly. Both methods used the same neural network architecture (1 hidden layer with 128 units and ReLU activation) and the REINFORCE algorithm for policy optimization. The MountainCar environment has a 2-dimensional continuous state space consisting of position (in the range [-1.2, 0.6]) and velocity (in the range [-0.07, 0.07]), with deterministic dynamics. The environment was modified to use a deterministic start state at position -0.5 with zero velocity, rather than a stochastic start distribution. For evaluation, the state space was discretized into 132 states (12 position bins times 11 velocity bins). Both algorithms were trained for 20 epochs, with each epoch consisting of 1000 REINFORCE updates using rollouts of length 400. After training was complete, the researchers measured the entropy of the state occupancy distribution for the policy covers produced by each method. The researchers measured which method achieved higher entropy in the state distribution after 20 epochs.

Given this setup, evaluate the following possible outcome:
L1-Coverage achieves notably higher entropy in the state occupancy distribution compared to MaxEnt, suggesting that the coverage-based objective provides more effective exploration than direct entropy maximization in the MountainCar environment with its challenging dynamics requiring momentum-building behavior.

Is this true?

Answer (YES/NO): NO